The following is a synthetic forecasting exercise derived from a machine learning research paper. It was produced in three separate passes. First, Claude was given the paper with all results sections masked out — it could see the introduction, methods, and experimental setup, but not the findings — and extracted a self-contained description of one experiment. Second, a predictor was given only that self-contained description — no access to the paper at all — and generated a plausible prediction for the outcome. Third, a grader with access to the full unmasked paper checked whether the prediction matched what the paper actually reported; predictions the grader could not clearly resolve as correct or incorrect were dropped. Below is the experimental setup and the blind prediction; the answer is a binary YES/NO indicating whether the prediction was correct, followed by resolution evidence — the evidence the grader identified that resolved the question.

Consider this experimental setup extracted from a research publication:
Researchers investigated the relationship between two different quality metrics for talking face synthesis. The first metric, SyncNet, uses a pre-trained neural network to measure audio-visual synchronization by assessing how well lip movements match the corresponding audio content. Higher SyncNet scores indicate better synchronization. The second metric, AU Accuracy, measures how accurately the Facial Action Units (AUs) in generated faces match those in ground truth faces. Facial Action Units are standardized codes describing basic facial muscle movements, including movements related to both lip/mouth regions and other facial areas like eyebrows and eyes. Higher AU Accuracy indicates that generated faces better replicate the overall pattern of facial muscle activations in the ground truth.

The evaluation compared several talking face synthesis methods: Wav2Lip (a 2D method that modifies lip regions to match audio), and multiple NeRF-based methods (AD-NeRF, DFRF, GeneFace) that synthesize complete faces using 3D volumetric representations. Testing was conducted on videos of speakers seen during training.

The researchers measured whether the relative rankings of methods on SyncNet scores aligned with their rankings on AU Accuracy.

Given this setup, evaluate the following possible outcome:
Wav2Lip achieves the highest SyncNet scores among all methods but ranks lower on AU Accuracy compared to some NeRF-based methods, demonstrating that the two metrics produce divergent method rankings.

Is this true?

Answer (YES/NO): YES